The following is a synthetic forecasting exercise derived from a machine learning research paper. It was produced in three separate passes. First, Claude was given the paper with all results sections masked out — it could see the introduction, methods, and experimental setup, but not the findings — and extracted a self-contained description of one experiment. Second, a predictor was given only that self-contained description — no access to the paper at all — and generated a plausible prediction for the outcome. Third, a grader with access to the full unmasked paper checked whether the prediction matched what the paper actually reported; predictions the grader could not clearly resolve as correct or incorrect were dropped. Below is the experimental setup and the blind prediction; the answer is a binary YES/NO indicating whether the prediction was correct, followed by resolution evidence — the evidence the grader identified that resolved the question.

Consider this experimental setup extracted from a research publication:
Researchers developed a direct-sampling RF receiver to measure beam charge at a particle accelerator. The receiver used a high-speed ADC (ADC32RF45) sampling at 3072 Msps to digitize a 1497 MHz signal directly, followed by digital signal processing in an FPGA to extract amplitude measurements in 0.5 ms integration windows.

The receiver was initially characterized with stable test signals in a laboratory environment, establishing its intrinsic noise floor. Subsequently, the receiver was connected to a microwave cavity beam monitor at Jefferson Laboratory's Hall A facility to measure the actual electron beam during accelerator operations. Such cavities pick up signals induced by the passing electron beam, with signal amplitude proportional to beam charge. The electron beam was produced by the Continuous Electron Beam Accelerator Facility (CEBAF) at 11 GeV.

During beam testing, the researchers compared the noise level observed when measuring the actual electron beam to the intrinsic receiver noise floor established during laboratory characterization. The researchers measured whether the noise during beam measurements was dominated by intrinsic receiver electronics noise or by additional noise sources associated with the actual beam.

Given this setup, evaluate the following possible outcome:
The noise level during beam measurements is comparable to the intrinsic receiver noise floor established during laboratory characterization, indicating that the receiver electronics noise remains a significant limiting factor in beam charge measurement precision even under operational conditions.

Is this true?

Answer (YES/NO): NO